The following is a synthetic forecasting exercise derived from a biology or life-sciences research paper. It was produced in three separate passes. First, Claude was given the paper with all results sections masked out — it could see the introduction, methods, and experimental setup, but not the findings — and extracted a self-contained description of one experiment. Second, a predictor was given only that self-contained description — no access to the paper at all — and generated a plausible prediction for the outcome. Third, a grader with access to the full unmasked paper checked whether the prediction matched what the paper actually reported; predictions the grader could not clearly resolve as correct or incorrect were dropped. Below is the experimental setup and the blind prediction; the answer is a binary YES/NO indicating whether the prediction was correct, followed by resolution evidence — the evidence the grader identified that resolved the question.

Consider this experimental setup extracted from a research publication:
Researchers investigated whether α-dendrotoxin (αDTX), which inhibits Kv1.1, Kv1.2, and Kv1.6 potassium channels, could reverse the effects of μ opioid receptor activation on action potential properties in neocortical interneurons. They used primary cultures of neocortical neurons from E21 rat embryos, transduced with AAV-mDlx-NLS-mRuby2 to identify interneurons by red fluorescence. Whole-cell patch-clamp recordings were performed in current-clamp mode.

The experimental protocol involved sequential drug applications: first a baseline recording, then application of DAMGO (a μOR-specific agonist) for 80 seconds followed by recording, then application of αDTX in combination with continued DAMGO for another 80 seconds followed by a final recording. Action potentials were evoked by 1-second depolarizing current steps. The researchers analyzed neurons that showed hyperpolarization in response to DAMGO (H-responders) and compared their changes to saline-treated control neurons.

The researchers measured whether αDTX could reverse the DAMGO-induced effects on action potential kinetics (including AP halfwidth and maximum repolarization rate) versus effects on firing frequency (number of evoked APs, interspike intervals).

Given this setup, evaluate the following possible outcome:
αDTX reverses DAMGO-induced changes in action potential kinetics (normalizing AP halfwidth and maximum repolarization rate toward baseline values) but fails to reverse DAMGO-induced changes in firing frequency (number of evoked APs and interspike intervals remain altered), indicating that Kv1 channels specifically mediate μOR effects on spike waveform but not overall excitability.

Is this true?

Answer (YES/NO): NO